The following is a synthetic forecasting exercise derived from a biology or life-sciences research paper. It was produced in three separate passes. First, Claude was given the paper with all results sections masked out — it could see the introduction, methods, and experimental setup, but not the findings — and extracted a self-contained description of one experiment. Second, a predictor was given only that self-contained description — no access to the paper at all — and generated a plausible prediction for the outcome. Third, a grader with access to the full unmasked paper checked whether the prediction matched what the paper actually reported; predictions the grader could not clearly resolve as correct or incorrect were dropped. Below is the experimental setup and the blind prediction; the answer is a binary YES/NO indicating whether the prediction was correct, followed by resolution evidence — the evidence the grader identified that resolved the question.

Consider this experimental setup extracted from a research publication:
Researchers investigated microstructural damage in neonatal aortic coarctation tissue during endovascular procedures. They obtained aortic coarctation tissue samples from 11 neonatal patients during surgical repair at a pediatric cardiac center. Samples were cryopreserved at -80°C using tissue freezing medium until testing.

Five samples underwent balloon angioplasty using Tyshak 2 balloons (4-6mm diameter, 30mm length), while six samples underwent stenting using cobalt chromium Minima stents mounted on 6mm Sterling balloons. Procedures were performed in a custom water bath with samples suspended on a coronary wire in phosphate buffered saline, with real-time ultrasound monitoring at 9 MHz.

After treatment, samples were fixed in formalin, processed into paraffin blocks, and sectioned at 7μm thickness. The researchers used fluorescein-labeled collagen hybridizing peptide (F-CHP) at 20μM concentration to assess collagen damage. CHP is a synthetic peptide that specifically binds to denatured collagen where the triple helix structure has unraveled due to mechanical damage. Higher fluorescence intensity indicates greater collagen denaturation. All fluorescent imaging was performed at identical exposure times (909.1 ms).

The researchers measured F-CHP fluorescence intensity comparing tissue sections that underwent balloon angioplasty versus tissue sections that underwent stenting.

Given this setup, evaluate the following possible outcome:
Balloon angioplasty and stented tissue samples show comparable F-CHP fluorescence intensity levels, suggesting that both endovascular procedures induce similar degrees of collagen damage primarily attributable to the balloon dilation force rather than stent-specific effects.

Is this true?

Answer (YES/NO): NO